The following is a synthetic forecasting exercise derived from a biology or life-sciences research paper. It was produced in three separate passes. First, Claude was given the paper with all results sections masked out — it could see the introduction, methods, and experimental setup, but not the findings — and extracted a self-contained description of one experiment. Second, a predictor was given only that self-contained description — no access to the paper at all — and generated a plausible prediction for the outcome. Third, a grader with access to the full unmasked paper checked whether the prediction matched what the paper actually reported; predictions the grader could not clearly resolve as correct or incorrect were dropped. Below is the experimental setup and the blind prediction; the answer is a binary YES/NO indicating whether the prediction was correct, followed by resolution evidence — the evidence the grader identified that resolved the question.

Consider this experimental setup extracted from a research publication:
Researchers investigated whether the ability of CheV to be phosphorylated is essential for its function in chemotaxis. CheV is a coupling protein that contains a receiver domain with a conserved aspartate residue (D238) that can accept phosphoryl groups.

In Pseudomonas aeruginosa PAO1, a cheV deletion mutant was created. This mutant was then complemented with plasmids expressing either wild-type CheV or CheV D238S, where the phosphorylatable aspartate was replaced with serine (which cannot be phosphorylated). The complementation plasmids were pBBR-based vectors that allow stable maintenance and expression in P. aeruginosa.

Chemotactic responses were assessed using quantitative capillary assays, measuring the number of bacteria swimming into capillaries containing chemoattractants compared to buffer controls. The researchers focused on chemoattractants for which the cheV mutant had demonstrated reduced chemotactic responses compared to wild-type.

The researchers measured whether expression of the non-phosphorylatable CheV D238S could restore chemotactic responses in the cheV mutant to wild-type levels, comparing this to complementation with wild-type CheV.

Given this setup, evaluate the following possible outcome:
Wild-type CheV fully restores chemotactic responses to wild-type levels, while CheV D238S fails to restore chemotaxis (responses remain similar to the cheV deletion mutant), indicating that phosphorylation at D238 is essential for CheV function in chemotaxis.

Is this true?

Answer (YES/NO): YES